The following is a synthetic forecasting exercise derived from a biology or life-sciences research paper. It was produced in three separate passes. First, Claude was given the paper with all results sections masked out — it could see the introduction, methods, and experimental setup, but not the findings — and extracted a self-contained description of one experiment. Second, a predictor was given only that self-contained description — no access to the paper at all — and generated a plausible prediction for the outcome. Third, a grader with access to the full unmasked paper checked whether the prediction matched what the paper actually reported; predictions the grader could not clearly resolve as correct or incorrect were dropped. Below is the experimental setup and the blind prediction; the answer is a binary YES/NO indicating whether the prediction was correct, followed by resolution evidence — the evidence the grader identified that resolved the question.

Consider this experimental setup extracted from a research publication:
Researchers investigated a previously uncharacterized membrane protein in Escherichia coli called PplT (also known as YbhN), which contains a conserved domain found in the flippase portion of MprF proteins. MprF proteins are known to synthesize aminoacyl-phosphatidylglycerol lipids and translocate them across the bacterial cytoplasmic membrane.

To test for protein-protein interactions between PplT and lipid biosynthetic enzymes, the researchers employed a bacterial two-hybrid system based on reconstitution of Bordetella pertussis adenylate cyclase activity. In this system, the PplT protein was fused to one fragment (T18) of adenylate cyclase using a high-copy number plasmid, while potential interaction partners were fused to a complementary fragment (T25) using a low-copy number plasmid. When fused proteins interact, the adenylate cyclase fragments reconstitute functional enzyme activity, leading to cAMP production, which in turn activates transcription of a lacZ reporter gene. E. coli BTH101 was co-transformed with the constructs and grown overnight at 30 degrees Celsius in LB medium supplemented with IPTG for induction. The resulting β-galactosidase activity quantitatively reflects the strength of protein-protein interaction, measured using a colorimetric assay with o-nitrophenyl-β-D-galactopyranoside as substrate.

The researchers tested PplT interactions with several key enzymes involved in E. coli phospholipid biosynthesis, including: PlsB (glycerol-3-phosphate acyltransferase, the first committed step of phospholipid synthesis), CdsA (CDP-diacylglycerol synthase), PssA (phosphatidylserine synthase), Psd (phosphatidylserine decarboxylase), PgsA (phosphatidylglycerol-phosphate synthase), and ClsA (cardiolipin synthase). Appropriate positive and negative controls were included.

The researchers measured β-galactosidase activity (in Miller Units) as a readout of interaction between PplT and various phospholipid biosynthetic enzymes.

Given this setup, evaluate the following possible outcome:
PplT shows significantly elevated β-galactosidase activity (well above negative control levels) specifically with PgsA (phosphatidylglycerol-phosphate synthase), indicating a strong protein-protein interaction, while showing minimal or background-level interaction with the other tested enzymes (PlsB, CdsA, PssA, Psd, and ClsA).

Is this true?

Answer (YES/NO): NO